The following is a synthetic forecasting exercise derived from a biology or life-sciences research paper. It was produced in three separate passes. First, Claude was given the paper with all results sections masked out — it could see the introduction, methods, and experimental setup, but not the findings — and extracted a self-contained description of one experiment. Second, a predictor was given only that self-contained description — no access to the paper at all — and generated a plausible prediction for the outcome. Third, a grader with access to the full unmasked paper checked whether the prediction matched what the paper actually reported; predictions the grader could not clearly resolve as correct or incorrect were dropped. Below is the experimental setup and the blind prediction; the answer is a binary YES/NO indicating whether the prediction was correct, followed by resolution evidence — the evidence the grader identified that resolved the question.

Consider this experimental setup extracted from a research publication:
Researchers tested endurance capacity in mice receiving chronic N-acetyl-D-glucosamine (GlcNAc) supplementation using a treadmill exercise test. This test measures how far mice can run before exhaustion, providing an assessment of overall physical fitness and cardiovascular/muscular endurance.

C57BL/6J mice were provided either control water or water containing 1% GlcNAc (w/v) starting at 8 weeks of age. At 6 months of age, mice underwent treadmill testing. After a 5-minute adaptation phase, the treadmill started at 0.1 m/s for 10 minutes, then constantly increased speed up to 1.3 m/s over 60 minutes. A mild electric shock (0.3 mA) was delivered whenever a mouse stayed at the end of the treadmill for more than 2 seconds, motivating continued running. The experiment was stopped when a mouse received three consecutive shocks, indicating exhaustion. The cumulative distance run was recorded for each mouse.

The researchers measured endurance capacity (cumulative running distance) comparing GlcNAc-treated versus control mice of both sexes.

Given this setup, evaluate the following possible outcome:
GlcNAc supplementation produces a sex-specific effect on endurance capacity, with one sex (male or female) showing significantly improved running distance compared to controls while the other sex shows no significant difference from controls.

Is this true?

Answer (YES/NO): NO